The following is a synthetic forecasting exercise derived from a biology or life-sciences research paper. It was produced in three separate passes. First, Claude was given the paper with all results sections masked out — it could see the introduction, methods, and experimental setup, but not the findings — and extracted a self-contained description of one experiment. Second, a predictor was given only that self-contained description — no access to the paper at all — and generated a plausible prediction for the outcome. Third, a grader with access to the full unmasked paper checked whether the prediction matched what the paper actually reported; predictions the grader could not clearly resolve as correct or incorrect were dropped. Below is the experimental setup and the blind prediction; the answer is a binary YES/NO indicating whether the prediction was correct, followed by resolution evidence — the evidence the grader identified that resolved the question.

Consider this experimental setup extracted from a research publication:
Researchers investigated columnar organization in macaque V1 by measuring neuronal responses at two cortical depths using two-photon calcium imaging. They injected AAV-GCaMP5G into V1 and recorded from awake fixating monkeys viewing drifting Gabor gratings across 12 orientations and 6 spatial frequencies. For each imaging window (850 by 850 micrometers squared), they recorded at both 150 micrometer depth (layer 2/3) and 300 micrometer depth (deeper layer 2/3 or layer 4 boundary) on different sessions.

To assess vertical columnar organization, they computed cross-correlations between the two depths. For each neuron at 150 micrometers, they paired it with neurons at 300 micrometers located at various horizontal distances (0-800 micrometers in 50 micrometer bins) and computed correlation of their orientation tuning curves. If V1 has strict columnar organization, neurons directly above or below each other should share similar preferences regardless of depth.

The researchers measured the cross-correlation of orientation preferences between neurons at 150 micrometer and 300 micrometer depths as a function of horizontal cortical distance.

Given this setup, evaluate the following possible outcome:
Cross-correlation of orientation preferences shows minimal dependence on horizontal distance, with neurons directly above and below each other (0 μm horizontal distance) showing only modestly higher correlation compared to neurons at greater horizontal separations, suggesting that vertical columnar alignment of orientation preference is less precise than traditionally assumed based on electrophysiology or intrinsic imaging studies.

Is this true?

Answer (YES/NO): NO